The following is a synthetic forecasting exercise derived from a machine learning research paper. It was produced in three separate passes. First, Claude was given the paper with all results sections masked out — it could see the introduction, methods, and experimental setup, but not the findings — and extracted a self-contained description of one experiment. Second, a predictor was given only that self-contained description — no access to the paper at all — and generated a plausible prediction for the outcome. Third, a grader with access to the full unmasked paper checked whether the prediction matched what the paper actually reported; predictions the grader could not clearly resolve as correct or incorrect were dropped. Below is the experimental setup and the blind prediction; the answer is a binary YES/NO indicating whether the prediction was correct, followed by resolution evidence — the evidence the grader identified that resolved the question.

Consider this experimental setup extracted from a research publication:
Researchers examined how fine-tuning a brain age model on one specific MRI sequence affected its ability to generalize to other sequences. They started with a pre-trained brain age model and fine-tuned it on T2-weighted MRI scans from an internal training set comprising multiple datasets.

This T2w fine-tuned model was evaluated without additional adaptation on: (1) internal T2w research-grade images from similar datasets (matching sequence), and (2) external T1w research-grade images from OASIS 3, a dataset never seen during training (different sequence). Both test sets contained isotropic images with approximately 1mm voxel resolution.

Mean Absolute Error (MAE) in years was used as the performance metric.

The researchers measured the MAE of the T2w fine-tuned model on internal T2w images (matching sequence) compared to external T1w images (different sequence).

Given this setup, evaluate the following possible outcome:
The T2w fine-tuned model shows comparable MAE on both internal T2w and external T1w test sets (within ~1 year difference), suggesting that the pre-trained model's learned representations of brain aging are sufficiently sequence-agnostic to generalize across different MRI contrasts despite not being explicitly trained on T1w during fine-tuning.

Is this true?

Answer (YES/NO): NO